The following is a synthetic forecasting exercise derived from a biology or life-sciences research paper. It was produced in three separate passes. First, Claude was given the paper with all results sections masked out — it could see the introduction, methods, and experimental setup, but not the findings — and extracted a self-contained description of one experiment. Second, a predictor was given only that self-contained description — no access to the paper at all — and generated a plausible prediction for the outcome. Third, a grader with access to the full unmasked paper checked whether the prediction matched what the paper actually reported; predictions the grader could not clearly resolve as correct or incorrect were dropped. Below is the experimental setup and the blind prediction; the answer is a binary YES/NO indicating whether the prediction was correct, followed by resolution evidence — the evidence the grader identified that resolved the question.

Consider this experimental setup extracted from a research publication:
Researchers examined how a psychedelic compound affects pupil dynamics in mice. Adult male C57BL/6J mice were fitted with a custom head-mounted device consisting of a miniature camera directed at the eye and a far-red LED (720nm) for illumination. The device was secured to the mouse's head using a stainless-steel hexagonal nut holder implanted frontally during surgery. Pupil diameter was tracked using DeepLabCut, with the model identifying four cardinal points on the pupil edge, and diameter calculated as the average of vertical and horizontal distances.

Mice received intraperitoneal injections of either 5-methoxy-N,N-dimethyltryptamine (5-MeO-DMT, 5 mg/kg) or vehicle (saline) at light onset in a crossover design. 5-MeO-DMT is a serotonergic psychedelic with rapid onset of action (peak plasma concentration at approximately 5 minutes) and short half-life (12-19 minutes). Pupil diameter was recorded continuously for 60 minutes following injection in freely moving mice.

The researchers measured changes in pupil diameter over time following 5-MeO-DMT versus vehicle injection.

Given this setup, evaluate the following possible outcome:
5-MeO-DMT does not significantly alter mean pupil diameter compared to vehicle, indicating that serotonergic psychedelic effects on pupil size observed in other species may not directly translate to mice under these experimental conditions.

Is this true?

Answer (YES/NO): NO